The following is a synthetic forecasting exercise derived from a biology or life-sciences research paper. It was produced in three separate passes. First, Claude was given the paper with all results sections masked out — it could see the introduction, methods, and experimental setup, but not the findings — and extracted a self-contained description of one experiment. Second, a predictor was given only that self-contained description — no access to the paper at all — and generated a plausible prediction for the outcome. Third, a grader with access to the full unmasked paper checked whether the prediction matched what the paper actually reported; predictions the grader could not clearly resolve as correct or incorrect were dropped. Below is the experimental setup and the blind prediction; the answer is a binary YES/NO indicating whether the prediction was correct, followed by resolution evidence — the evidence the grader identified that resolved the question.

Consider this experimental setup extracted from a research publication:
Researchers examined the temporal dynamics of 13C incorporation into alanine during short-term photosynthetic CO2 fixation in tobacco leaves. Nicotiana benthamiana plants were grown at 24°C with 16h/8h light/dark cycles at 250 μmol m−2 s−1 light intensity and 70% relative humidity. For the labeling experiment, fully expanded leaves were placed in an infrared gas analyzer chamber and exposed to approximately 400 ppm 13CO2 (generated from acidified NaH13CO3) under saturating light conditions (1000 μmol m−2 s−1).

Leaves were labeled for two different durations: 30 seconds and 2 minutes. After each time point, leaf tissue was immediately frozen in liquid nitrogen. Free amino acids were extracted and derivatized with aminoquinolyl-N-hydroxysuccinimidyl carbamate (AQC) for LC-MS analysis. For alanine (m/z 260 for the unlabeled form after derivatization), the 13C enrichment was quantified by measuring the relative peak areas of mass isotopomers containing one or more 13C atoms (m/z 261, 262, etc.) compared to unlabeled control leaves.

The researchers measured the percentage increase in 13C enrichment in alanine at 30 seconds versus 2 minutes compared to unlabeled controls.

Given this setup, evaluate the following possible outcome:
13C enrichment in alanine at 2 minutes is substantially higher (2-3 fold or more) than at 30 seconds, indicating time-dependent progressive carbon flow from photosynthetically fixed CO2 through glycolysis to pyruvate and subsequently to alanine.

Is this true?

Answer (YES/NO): YES